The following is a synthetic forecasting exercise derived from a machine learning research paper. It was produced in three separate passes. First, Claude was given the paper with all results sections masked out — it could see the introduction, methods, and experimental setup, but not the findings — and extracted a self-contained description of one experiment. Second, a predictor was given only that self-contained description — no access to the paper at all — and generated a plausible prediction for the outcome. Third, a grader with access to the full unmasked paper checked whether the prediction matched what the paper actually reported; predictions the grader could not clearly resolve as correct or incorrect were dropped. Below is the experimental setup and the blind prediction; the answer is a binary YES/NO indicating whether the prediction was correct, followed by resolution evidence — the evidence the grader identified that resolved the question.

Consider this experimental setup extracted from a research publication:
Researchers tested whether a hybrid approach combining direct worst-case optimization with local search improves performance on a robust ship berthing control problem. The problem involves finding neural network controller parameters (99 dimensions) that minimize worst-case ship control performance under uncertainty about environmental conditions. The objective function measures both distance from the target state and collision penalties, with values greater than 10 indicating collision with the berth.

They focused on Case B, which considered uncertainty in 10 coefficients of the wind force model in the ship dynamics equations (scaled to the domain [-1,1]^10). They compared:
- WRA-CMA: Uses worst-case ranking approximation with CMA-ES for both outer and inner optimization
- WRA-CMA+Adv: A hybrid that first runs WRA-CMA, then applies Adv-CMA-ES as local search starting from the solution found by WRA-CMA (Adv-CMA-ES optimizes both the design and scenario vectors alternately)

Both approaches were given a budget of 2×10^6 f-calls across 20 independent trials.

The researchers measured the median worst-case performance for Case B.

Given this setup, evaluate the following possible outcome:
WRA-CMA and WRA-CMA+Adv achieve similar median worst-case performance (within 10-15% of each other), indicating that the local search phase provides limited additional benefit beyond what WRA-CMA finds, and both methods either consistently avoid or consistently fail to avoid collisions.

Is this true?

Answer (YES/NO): NO